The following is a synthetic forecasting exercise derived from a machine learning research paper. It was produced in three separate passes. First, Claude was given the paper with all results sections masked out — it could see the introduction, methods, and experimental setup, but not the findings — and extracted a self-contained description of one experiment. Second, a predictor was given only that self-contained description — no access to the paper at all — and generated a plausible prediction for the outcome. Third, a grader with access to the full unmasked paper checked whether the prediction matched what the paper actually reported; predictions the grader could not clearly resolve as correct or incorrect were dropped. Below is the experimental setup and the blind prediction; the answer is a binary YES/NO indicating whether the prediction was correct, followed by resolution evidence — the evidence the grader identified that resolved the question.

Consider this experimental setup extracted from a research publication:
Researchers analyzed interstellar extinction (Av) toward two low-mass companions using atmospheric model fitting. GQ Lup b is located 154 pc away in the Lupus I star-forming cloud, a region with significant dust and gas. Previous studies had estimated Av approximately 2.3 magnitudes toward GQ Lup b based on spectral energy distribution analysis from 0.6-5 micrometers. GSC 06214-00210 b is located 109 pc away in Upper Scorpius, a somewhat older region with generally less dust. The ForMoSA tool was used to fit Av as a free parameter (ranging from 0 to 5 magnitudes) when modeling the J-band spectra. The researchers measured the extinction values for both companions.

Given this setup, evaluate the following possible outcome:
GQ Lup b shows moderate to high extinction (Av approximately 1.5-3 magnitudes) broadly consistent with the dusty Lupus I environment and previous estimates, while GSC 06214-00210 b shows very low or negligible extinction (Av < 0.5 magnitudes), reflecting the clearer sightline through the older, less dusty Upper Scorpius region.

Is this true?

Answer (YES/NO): NO